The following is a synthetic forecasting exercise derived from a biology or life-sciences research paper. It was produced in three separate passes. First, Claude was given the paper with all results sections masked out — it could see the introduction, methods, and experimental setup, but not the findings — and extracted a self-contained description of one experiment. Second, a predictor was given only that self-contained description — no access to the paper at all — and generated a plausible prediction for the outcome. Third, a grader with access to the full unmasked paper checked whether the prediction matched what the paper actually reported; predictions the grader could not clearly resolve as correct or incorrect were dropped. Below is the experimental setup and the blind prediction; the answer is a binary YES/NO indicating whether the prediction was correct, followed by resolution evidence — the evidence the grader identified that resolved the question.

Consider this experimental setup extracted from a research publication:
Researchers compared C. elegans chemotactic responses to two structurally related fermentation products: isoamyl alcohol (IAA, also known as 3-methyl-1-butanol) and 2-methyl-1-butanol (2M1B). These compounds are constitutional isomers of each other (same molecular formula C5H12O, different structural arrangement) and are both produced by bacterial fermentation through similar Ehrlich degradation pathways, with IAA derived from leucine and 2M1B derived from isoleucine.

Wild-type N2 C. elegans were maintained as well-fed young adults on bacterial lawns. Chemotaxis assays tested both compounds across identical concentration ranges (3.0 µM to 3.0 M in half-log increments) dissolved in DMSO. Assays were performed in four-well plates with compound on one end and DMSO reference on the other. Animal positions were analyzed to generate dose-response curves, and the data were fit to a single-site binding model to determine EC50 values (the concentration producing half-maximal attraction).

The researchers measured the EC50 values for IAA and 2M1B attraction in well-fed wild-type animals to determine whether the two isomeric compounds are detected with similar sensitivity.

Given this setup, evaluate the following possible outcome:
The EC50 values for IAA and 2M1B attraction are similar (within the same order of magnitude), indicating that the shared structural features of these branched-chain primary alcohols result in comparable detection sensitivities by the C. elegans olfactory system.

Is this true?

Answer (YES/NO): YES